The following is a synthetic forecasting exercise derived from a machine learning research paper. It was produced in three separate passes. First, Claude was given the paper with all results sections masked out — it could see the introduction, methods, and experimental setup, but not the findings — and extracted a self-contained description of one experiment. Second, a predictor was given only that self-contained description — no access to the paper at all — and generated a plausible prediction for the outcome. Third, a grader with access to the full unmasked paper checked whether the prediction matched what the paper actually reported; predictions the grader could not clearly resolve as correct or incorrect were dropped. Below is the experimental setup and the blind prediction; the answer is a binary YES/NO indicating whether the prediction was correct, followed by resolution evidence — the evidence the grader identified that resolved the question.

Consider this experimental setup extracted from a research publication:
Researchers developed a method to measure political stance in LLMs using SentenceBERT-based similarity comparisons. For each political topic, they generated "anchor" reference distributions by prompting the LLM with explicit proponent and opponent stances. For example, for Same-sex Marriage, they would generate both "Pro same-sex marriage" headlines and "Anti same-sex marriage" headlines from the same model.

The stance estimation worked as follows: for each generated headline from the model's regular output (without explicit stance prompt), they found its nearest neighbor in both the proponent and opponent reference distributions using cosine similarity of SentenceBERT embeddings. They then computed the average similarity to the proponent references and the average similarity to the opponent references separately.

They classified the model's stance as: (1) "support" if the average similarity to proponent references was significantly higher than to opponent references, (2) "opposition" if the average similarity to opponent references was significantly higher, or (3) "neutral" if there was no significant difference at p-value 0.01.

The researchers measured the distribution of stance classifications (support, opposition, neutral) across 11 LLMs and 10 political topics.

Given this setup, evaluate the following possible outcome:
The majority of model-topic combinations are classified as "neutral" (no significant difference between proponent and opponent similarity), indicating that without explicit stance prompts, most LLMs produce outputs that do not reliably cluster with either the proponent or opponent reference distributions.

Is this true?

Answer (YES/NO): NO